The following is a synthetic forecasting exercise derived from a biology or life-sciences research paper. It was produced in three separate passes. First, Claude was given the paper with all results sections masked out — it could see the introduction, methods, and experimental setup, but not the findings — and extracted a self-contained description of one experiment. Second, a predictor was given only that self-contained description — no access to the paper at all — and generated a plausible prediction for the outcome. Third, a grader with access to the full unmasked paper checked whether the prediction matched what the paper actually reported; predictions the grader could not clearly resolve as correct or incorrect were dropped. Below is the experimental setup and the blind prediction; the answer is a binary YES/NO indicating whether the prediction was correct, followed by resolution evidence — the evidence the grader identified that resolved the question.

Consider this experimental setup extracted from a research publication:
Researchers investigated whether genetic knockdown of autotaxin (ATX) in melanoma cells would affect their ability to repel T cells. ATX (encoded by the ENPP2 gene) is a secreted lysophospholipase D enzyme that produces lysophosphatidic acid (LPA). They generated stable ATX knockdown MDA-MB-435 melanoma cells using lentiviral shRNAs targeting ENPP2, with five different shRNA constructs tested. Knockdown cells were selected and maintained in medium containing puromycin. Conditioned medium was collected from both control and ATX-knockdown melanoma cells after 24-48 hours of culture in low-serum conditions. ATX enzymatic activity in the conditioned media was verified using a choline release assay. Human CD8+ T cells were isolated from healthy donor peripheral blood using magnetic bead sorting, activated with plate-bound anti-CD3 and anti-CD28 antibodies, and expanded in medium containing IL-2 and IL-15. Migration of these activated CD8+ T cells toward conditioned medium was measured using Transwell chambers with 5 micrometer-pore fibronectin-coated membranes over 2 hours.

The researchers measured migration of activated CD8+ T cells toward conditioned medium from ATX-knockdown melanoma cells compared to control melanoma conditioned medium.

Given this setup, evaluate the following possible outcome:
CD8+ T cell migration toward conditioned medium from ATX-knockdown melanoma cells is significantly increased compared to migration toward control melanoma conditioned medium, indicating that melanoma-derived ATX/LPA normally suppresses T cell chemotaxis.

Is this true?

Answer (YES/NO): YES